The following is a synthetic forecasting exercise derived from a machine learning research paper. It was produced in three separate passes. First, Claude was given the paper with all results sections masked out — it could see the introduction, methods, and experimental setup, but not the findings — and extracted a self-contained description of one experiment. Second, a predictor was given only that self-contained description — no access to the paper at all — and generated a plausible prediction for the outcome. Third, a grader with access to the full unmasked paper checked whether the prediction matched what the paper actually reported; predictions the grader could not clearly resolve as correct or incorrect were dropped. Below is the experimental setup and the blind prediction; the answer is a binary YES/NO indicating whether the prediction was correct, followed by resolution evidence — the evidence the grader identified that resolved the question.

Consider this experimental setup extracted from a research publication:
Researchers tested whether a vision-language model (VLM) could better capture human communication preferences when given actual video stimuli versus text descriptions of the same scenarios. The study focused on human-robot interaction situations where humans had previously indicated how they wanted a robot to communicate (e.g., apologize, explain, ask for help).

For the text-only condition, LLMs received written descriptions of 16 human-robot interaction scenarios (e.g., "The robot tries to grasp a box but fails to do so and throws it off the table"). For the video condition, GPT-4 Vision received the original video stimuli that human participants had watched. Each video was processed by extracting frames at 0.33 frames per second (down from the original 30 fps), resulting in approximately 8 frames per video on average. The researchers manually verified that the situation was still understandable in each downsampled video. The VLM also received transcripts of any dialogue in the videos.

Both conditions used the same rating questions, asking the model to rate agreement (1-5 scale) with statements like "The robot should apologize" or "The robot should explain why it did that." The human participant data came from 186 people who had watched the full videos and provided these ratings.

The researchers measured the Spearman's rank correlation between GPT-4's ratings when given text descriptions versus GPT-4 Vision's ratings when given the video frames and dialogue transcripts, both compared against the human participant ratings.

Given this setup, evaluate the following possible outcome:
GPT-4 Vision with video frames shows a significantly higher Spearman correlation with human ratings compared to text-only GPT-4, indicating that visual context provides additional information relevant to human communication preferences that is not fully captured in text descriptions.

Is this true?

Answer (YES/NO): NO